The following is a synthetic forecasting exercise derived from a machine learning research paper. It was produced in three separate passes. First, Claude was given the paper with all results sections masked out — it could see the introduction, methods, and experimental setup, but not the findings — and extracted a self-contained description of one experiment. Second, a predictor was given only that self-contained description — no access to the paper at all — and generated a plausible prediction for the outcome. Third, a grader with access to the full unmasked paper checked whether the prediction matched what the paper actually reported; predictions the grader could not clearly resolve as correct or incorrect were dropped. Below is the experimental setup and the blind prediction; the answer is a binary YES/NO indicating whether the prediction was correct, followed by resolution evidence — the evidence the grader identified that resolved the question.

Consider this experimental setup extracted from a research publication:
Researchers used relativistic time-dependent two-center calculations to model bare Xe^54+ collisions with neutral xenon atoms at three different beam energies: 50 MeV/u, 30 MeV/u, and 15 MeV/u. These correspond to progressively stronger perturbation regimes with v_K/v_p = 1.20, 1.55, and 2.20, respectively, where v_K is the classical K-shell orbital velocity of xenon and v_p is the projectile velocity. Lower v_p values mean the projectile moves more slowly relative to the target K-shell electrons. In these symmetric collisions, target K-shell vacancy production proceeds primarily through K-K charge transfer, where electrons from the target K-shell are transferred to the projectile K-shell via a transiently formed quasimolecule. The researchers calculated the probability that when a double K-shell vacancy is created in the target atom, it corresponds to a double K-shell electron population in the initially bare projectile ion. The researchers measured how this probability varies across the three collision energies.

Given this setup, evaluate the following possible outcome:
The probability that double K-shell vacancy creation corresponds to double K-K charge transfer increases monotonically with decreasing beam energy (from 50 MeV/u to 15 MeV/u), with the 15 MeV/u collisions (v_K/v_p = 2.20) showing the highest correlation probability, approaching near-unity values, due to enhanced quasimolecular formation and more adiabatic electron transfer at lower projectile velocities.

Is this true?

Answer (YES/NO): YES